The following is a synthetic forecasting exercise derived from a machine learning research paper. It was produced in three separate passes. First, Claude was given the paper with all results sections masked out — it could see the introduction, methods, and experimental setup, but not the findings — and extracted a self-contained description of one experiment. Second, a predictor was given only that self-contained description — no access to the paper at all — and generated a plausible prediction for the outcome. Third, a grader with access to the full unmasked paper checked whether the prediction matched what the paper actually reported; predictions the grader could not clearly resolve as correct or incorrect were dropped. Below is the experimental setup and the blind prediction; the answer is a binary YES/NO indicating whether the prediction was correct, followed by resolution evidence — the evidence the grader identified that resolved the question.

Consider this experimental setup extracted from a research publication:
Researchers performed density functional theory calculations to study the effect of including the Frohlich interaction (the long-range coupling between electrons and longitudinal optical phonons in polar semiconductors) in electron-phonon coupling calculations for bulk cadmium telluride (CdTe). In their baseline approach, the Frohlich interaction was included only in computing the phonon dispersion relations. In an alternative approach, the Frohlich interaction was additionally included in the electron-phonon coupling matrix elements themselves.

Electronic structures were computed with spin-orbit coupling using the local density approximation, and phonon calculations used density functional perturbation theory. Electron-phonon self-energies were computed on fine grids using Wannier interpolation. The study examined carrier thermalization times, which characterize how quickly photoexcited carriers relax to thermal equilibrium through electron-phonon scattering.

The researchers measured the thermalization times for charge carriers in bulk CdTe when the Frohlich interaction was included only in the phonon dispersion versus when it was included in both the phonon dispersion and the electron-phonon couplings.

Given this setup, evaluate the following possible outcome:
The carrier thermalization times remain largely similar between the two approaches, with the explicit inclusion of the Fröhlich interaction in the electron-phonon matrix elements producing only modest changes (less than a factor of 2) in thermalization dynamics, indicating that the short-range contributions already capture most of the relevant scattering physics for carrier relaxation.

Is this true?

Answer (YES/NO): NO